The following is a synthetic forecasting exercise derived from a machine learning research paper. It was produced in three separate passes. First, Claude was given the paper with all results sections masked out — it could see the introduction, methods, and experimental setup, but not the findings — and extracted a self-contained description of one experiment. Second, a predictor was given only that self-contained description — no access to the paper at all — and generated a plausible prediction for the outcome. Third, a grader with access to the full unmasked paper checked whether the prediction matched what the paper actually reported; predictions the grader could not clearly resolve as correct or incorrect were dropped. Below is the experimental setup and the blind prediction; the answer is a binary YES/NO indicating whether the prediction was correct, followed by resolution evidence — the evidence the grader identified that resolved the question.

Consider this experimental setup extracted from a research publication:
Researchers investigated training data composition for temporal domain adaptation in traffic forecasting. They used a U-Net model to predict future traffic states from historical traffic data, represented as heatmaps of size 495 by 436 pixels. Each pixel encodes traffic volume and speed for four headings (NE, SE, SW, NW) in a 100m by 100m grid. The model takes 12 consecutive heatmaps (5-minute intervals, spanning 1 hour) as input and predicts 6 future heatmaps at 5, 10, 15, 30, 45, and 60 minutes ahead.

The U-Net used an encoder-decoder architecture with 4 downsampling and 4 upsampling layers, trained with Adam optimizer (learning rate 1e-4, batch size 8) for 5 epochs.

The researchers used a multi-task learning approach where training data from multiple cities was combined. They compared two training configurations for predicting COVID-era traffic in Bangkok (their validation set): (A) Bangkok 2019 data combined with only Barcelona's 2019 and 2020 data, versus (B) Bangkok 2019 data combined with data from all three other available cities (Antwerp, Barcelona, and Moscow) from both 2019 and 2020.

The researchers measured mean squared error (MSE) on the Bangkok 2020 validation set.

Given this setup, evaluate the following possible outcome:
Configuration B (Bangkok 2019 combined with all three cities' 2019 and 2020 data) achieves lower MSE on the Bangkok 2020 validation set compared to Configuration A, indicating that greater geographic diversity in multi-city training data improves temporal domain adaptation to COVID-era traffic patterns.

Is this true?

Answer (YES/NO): YES